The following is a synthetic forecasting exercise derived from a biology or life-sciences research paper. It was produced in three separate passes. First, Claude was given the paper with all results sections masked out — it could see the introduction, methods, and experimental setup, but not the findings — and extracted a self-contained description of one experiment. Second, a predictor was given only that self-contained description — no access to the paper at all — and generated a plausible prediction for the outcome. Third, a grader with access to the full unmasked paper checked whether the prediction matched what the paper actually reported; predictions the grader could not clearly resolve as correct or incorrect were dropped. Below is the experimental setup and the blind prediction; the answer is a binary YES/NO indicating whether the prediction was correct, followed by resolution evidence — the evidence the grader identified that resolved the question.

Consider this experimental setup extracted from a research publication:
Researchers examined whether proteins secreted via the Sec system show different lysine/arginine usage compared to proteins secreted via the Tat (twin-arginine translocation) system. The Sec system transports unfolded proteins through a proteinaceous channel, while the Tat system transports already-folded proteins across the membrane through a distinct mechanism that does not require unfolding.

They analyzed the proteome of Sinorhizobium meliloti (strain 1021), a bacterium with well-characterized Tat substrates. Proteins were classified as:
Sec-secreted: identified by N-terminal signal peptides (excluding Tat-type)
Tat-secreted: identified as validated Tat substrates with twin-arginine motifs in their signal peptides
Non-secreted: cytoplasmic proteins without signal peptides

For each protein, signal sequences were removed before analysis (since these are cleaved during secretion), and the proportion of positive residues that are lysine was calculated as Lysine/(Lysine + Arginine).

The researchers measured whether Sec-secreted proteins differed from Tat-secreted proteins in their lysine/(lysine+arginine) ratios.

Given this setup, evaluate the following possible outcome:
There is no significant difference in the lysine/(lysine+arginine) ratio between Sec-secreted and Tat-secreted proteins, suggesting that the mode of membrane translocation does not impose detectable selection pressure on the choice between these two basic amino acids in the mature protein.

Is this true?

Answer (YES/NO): NO